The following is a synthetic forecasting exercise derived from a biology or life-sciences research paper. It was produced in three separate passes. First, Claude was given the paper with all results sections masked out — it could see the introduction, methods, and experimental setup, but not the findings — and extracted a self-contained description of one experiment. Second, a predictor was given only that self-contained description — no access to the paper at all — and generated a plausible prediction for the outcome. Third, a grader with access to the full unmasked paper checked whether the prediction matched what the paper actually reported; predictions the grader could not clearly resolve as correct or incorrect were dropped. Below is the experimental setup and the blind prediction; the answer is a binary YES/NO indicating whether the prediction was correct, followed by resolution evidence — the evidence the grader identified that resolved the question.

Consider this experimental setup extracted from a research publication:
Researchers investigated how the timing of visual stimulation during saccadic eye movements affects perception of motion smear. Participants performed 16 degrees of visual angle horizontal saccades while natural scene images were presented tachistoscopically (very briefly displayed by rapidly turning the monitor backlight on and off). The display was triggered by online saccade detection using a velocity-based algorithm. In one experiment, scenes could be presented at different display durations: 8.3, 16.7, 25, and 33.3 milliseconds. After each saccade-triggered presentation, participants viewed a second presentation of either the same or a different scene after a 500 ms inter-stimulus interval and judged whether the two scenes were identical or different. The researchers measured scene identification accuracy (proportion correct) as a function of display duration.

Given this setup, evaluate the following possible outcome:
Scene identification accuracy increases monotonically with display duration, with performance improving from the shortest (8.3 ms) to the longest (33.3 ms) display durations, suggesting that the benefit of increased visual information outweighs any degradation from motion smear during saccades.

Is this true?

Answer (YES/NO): NO